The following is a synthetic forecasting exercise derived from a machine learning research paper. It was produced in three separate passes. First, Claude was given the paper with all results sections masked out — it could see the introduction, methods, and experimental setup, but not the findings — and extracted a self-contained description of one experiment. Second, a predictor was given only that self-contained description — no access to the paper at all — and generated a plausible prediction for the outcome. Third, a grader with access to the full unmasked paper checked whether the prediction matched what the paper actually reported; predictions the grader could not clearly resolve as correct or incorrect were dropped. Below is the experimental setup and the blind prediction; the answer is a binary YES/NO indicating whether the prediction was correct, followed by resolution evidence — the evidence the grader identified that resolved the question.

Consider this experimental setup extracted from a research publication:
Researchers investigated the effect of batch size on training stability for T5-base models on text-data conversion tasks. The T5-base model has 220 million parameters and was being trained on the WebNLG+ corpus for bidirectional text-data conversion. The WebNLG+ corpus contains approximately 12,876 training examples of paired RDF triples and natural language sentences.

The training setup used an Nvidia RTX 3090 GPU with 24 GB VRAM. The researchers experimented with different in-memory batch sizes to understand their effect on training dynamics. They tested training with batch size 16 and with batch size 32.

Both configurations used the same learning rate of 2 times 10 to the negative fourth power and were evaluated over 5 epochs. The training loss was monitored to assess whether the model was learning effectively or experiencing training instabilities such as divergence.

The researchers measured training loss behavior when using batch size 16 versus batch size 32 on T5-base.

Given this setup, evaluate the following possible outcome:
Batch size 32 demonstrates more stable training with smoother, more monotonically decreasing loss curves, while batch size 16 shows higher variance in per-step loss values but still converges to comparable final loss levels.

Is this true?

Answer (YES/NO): NO